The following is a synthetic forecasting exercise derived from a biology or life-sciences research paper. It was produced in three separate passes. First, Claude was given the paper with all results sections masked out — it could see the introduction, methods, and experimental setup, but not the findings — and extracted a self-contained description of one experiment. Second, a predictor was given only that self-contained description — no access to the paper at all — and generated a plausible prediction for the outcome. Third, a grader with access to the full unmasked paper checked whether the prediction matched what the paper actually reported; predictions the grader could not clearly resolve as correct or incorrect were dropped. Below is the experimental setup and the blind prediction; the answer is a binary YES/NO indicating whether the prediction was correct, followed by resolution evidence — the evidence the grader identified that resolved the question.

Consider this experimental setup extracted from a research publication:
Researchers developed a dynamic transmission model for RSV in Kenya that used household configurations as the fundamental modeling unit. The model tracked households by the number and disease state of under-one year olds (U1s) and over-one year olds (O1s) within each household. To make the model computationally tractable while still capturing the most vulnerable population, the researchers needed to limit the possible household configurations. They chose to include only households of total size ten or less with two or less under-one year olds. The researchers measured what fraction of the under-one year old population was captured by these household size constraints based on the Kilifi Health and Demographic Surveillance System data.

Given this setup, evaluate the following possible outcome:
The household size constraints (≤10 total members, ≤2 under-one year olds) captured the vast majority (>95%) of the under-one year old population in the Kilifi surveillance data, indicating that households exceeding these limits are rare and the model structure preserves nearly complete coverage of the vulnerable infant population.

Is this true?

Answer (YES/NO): YES